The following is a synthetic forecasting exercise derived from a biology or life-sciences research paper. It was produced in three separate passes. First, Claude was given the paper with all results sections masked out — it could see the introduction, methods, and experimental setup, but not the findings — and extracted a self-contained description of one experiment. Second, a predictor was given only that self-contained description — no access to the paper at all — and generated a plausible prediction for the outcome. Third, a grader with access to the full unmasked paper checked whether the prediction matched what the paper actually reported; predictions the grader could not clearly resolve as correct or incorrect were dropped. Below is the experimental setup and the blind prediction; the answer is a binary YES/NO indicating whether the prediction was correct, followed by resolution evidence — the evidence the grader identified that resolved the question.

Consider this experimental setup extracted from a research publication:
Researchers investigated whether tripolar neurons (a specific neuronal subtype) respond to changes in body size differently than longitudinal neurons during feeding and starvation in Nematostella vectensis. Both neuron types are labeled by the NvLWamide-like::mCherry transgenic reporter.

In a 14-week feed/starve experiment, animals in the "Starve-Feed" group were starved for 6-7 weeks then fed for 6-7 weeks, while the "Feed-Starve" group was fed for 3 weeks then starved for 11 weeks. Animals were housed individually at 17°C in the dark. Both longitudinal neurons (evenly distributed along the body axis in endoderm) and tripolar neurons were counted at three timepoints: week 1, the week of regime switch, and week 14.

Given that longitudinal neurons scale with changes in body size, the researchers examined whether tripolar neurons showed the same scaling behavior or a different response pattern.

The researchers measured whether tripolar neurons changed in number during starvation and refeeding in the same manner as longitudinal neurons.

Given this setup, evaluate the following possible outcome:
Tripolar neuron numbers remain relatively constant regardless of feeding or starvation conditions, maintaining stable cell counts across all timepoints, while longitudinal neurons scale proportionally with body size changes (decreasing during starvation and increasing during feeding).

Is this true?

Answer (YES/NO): NO